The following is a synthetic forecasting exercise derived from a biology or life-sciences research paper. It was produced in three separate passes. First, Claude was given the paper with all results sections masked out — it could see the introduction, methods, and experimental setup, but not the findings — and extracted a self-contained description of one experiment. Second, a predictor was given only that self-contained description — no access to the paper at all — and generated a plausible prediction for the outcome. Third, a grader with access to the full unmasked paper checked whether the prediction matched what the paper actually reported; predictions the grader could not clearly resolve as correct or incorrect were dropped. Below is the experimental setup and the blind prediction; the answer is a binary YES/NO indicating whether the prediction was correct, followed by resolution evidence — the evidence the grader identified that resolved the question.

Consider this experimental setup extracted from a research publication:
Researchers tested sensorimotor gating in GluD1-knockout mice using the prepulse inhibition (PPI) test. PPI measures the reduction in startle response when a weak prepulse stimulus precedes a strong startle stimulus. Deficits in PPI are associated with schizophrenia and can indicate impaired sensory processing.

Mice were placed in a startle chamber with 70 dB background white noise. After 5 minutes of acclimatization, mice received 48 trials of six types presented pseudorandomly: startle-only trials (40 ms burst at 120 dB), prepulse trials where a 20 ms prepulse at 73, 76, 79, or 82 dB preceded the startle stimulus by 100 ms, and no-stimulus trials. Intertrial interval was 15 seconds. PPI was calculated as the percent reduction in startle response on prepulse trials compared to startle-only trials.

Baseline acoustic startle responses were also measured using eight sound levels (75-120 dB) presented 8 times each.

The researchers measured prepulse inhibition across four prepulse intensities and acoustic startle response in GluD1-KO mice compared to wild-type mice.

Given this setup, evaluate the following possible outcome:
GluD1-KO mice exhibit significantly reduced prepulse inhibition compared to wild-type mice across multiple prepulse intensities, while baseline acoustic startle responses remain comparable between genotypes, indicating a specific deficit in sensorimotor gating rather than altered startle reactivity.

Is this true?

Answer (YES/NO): NO